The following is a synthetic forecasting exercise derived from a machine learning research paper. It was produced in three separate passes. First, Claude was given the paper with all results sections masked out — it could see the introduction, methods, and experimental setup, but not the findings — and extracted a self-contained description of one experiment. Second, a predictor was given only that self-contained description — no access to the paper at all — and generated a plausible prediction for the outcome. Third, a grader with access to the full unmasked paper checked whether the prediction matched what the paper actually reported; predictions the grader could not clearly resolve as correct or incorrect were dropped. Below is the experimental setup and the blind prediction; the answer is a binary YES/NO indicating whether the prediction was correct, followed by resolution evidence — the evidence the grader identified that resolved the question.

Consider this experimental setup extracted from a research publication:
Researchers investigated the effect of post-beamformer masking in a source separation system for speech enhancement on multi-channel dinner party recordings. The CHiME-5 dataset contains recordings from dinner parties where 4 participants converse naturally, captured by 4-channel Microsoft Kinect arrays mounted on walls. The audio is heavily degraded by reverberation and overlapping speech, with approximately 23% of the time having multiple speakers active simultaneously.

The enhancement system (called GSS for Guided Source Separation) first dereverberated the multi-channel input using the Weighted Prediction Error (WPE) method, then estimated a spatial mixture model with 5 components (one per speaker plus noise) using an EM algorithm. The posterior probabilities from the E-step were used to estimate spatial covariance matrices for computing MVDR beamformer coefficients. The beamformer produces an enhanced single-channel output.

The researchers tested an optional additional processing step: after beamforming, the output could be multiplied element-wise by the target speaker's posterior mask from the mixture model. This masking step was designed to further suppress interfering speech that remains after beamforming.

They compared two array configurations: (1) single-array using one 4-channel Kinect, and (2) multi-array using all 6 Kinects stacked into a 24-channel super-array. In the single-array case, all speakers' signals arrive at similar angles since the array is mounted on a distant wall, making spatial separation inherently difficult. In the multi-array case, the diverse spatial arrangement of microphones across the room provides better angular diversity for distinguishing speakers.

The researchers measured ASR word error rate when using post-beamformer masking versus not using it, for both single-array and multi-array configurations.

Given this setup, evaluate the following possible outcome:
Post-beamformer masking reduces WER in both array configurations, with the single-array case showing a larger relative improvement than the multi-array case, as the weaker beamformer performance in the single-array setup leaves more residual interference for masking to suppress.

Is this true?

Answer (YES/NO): NO